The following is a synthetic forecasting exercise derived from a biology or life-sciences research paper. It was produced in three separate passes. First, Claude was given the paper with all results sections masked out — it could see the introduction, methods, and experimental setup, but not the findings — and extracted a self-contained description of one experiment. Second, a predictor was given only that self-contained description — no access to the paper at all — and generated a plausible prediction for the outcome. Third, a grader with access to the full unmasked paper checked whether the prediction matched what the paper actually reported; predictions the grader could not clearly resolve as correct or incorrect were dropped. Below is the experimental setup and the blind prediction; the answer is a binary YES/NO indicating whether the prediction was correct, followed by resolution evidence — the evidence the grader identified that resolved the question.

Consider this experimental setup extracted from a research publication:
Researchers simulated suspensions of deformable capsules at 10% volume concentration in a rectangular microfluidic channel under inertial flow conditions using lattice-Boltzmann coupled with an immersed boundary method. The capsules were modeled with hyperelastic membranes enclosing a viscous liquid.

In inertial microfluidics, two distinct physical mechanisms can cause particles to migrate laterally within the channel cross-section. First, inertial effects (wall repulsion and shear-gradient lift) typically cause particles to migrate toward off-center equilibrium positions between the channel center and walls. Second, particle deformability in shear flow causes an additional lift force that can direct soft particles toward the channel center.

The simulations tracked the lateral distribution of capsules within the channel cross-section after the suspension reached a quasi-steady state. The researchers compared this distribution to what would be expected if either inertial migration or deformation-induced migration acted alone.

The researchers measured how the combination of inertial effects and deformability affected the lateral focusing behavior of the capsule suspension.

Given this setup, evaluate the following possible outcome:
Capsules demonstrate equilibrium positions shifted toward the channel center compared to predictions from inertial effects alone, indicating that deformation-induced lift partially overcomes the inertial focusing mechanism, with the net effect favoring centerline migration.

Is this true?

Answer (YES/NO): NO